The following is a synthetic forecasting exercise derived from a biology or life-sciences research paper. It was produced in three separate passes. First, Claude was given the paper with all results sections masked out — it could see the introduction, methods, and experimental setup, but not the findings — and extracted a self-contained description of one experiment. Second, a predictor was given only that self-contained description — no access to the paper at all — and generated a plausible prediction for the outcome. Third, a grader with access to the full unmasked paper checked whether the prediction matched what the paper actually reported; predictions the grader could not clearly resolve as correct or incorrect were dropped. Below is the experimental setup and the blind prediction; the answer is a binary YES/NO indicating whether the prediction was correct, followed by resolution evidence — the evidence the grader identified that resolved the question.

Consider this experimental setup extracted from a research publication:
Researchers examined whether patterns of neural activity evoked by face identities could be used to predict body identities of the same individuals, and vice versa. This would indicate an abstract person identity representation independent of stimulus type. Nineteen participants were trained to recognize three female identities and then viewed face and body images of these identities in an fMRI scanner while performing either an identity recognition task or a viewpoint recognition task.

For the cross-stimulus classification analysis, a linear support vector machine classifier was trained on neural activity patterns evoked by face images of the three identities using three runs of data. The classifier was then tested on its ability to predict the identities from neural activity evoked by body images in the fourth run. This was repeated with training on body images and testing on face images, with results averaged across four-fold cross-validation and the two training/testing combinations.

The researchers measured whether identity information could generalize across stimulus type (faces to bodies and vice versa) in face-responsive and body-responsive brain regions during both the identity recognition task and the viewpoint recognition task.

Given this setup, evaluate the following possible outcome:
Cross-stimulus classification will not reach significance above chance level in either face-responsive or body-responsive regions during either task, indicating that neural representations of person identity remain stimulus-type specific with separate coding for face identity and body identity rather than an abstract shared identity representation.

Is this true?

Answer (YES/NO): NO